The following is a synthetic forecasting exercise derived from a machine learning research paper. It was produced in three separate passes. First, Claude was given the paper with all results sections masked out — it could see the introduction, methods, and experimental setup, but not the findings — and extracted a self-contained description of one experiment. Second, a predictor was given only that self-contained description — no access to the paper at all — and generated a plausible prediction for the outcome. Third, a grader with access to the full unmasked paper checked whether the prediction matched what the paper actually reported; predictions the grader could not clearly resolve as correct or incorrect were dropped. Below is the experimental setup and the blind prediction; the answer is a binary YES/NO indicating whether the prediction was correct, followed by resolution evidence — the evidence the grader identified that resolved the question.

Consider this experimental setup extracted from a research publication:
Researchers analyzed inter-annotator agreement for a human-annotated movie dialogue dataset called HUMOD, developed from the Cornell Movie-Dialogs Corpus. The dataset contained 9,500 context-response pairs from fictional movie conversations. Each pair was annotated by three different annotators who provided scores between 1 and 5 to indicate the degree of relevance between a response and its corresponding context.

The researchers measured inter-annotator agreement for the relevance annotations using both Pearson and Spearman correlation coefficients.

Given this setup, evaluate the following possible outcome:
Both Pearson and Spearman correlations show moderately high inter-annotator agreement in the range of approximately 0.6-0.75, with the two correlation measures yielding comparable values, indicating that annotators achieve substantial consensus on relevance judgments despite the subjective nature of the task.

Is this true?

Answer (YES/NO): NO